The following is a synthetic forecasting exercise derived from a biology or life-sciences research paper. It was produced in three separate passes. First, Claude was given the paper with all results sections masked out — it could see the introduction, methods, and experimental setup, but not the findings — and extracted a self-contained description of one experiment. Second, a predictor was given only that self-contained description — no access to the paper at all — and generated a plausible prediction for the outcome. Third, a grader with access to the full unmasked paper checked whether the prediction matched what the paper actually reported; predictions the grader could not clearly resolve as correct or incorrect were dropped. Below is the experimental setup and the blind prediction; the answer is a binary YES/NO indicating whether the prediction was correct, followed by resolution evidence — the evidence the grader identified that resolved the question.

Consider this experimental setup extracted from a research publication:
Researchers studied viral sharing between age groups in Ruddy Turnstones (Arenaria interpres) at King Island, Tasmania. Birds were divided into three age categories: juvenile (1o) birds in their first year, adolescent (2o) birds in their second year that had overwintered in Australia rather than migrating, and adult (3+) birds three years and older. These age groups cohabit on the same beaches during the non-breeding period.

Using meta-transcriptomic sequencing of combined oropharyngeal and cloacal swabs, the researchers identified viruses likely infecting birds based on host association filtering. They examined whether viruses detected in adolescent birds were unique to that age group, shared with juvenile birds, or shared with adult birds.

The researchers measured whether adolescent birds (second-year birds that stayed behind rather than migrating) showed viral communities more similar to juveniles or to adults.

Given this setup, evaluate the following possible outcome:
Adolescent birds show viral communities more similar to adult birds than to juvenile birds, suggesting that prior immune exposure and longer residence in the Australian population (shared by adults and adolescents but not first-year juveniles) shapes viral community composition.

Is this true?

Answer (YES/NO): NO